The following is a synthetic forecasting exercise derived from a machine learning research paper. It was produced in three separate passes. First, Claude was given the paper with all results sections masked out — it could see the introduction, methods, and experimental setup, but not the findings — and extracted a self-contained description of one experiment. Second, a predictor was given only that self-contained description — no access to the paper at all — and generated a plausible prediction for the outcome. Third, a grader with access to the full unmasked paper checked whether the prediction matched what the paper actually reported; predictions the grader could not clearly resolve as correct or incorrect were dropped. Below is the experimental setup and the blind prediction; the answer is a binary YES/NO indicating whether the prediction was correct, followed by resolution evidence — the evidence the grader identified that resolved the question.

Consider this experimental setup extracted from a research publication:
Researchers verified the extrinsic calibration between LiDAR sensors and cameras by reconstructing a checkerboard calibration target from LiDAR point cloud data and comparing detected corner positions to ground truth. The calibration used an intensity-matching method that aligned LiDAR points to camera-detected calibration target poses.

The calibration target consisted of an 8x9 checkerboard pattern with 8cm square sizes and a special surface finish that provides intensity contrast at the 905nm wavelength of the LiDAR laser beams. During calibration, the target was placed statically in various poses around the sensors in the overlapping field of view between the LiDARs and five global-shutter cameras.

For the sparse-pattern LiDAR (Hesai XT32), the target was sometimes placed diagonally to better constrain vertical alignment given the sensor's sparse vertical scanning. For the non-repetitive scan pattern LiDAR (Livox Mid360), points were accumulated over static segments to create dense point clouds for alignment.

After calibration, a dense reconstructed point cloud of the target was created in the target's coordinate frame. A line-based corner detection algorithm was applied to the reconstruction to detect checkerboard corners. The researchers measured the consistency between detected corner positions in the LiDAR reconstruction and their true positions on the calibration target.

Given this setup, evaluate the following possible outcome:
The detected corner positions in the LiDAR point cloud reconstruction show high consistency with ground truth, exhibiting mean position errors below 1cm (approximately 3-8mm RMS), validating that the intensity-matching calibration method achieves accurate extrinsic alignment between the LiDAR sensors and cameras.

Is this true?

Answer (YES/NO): NO